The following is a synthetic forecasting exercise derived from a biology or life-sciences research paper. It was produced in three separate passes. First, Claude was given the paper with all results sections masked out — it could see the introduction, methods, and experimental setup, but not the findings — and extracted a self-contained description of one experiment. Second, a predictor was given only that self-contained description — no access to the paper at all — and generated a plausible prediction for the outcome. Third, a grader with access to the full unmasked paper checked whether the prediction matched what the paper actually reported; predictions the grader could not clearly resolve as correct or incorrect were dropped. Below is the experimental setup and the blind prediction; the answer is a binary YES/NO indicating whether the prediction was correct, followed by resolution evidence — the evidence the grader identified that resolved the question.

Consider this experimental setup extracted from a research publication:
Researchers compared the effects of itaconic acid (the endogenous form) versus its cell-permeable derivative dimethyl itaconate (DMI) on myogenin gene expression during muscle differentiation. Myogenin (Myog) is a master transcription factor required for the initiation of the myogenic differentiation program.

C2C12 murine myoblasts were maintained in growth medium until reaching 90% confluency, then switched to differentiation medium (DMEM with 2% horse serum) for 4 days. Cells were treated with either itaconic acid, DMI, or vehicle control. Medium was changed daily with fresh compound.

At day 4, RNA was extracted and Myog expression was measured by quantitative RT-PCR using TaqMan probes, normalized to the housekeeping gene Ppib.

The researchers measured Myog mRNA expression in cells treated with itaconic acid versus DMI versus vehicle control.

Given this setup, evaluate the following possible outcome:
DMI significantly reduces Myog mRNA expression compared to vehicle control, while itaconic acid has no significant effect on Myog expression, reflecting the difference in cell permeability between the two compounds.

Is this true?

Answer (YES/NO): NO